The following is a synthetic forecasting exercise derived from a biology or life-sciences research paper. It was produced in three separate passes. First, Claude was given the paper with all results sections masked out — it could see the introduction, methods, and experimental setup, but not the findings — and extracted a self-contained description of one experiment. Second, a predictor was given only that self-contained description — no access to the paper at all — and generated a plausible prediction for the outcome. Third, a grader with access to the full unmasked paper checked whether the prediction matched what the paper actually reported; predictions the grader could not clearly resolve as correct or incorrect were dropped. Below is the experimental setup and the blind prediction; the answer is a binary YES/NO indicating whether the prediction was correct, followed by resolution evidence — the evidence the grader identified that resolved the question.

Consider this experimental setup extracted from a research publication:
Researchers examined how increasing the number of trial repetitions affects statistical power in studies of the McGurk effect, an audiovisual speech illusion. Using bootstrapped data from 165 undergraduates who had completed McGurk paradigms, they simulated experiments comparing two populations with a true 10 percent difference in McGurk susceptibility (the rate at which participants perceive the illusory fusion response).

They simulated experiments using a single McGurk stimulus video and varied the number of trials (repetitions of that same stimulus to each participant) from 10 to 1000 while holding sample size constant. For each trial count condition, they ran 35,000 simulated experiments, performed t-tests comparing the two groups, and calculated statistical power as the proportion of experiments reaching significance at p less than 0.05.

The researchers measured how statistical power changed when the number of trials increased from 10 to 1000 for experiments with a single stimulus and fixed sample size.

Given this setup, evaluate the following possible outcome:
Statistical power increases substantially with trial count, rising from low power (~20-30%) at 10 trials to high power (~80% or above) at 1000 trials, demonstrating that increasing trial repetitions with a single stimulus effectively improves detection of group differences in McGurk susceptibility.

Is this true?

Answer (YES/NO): NO